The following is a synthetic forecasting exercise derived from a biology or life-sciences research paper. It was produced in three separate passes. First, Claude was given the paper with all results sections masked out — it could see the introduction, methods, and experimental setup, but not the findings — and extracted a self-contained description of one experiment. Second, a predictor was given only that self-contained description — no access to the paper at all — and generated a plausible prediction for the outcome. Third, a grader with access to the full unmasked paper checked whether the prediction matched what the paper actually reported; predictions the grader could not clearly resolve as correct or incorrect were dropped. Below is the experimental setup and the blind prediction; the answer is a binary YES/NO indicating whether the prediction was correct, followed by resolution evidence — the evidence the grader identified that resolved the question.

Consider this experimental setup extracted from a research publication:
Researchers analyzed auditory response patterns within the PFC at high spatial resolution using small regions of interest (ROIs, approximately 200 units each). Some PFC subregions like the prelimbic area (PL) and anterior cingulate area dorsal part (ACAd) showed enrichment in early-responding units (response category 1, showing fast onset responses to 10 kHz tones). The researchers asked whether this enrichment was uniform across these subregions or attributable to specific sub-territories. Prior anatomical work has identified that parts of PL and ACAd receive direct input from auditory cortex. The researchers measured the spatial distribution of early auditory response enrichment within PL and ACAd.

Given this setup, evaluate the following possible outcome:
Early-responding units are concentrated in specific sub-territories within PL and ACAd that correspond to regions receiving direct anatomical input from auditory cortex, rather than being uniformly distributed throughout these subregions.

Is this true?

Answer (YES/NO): YES